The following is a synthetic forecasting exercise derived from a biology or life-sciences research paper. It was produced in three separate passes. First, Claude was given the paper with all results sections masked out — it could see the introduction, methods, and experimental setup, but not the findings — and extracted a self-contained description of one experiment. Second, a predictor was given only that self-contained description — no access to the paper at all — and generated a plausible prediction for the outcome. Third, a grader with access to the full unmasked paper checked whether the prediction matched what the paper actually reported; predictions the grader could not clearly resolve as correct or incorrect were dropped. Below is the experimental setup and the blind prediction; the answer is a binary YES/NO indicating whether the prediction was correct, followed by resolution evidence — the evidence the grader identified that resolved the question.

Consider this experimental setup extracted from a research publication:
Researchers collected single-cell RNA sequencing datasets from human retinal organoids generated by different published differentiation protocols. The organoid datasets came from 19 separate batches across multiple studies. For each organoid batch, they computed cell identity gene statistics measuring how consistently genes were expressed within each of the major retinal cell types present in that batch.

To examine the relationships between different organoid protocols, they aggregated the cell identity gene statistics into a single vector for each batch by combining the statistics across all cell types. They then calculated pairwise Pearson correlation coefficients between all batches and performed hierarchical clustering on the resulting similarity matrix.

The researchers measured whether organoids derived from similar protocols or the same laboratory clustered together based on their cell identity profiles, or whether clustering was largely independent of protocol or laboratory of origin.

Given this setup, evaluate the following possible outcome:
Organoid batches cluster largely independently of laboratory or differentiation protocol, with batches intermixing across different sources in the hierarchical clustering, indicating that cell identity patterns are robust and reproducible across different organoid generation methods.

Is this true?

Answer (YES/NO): NO